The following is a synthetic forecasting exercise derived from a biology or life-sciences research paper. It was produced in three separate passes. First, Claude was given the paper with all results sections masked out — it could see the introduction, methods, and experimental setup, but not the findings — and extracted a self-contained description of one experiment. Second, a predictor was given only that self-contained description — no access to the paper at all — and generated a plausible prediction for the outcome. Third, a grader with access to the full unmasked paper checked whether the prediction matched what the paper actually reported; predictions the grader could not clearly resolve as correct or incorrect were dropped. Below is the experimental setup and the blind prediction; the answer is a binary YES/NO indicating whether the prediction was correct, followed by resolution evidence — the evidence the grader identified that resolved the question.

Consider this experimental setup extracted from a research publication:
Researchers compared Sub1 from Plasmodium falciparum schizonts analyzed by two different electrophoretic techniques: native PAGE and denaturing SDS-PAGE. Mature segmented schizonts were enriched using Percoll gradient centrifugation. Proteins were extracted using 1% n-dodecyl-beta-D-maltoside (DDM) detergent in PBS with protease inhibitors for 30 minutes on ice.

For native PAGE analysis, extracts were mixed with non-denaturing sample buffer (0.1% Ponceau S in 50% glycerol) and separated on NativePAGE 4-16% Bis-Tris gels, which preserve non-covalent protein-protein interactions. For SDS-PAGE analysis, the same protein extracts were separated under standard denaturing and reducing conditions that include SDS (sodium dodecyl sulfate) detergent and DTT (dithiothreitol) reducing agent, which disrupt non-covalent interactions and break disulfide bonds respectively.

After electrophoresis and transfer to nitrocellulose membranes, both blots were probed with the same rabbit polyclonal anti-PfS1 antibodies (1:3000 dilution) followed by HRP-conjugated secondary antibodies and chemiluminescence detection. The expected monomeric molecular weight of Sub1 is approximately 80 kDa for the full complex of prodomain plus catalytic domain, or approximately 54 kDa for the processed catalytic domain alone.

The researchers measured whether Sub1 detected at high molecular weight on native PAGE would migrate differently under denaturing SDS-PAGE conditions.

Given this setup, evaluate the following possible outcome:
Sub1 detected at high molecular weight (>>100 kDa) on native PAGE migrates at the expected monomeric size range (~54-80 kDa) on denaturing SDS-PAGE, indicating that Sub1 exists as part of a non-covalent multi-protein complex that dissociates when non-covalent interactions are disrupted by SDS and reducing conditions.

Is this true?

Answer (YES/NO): YES